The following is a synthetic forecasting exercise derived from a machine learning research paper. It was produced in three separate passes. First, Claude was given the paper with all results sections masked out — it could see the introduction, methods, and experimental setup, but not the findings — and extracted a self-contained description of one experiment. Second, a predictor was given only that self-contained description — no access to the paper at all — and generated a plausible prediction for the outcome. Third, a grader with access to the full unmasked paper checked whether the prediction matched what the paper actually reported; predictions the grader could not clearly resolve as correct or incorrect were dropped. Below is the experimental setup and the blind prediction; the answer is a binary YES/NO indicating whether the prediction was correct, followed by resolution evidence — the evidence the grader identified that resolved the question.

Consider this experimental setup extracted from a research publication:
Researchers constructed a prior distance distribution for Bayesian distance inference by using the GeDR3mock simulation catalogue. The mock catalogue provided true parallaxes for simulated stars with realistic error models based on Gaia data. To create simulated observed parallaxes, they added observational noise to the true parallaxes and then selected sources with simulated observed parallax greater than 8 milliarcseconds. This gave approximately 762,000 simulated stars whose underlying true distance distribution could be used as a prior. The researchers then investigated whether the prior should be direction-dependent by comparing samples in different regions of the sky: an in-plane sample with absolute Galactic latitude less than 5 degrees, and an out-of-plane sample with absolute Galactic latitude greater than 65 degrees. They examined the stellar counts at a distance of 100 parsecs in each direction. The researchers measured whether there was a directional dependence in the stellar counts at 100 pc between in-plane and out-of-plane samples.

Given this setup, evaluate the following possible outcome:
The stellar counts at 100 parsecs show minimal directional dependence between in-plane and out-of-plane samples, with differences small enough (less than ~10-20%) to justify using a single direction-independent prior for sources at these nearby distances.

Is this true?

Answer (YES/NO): YES